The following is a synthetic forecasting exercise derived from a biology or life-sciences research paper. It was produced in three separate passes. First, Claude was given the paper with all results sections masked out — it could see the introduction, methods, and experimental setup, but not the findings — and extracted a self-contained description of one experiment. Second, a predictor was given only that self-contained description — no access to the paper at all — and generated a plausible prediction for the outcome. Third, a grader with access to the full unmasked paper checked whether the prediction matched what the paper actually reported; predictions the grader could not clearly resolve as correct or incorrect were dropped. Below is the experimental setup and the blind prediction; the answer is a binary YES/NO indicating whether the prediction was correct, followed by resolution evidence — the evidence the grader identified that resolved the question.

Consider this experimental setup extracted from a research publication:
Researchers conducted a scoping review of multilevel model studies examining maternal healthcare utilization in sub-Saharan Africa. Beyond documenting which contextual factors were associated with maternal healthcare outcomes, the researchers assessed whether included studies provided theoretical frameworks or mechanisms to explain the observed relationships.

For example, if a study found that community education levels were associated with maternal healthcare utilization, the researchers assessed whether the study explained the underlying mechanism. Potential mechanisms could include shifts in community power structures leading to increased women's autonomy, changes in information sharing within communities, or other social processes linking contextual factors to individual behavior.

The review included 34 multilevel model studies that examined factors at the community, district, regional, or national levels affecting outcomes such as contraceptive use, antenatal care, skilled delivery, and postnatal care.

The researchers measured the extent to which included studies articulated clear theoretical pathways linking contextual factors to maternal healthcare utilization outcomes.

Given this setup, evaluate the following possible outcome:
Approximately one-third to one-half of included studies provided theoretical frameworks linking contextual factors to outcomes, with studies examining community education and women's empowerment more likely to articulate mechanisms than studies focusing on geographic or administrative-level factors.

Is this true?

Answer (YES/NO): NO